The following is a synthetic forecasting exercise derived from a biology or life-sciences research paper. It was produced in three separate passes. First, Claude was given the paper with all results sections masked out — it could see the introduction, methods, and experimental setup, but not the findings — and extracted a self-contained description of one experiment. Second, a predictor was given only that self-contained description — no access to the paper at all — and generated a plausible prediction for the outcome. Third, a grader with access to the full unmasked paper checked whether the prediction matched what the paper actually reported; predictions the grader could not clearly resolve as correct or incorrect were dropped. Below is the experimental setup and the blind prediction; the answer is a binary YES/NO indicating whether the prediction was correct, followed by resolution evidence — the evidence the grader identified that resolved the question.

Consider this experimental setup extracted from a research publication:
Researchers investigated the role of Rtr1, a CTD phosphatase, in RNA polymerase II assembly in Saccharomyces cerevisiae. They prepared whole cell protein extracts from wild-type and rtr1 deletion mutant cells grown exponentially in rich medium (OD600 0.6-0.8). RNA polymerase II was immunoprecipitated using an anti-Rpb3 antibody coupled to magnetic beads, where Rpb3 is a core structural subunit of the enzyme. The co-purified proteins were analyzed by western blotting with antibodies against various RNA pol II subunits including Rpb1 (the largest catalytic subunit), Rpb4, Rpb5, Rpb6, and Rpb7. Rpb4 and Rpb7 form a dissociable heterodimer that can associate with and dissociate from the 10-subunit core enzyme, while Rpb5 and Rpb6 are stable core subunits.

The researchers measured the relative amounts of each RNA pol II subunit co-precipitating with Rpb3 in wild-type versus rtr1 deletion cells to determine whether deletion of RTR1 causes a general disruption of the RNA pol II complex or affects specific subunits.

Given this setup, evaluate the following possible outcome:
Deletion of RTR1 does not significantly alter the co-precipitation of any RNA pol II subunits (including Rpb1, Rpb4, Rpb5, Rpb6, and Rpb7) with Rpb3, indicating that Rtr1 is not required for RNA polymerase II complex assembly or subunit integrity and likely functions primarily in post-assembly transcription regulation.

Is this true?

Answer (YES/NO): NO